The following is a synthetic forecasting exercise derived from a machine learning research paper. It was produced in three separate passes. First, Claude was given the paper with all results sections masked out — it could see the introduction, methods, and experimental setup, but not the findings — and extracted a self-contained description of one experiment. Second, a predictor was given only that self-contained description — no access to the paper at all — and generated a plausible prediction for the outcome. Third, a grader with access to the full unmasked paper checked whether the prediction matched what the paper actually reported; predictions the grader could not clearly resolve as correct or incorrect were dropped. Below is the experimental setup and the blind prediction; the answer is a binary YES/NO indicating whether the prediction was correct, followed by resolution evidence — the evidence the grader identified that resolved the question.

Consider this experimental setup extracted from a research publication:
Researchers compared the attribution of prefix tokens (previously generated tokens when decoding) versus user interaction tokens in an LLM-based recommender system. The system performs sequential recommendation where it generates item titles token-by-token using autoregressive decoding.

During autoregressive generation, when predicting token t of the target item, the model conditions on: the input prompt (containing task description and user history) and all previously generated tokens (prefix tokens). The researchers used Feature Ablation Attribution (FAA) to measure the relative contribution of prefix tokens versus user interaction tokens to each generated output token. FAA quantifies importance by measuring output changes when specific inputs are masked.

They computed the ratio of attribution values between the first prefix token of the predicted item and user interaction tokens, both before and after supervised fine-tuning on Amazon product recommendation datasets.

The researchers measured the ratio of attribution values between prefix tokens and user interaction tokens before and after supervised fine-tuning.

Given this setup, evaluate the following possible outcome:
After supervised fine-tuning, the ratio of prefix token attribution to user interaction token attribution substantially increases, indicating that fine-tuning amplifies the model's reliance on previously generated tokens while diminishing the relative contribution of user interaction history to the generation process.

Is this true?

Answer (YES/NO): YES